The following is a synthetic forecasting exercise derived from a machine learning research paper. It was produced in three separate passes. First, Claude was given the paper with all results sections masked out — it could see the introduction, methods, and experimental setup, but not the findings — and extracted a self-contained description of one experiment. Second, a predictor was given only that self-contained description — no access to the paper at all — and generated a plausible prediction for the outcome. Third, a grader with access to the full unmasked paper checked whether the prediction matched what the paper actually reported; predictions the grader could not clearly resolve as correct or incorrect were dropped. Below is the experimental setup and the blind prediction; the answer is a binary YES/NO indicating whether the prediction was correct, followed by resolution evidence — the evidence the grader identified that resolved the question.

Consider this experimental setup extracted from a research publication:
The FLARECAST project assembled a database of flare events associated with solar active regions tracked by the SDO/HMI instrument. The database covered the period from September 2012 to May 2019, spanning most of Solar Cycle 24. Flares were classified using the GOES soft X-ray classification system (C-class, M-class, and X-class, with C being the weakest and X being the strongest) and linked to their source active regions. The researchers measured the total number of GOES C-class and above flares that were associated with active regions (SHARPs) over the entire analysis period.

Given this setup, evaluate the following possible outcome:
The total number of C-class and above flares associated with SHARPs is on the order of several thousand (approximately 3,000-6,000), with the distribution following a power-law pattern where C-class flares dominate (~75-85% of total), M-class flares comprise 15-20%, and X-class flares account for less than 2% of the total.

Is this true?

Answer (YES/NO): NO